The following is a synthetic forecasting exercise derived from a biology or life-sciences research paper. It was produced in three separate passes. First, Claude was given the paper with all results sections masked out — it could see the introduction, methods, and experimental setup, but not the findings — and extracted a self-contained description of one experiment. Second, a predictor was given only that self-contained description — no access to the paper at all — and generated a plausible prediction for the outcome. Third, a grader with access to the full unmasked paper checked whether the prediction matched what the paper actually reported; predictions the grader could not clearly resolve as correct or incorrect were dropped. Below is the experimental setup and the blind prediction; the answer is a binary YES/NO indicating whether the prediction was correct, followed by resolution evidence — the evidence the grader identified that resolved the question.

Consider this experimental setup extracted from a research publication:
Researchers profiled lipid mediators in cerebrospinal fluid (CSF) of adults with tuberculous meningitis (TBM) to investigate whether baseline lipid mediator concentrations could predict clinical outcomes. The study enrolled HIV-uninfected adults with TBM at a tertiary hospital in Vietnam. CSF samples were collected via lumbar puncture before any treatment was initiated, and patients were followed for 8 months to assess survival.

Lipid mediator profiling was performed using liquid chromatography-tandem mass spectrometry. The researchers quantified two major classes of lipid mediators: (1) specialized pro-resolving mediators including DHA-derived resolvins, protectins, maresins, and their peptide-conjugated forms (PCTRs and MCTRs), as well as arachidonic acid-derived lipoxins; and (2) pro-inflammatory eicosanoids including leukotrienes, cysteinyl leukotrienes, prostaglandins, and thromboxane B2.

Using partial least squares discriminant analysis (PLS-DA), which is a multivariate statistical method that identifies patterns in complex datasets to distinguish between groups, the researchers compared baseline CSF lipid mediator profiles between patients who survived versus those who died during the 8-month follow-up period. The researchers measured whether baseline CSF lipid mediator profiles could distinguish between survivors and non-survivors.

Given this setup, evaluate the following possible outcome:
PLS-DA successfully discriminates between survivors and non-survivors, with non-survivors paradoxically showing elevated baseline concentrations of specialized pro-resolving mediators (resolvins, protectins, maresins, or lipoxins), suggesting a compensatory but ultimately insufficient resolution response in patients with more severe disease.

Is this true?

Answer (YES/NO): NO